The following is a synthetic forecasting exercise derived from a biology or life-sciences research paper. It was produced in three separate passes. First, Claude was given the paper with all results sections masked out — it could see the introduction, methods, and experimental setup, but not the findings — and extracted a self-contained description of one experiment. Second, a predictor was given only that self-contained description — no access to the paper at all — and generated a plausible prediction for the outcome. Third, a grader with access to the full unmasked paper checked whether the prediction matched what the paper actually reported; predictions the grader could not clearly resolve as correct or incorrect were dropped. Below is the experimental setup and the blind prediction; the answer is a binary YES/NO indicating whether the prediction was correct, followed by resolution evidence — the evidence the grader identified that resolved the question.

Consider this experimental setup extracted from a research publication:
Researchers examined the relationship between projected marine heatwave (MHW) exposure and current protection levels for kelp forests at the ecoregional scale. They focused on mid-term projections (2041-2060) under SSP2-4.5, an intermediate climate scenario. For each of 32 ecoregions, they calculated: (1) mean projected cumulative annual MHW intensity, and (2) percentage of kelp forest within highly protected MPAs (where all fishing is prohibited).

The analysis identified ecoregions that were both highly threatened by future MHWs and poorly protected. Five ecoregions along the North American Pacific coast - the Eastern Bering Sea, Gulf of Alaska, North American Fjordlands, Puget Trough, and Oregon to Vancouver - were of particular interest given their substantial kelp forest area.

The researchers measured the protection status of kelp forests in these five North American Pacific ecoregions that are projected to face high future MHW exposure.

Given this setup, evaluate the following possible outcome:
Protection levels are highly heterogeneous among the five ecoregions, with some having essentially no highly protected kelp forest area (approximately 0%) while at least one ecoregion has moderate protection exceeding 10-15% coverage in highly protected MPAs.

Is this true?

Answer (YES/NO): NO